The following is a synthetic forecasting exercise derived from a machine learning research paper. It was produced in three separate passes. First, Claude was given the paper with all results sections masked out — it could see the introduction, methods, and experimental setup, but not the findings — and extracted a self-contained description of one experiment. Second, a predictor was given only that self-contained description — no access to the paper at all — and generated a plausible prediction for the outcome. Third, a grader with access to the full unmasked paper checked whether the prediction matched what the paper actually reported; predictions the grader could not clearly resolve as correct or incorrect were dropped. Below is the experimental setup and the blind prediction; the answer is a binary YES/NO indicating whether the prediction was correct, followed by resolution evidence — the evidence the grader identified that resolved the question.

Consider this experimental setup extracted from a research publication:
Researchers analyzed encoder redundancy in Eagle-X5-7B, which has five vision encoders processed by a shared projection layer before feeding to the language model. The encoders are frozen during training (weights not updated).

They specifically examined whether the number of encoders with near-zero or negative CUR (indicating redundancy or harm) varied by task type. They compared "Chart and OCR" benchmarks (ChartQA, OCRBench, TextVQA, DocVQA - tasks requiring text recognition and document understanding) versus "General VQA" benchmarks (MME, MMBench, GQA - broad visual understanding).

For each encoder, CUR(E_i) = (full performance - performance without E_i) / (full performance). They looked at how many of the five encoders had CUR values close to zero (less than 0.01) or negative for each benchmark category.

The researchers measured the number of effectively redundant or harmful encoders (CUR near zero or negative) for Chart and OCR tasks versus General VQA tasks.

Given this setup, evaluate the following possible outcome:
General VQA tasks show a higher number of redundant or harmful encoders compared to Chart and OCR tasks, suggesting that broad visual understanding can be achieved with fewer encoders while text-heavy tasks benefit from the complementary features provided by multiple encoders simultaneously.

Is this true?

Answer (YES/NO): YES